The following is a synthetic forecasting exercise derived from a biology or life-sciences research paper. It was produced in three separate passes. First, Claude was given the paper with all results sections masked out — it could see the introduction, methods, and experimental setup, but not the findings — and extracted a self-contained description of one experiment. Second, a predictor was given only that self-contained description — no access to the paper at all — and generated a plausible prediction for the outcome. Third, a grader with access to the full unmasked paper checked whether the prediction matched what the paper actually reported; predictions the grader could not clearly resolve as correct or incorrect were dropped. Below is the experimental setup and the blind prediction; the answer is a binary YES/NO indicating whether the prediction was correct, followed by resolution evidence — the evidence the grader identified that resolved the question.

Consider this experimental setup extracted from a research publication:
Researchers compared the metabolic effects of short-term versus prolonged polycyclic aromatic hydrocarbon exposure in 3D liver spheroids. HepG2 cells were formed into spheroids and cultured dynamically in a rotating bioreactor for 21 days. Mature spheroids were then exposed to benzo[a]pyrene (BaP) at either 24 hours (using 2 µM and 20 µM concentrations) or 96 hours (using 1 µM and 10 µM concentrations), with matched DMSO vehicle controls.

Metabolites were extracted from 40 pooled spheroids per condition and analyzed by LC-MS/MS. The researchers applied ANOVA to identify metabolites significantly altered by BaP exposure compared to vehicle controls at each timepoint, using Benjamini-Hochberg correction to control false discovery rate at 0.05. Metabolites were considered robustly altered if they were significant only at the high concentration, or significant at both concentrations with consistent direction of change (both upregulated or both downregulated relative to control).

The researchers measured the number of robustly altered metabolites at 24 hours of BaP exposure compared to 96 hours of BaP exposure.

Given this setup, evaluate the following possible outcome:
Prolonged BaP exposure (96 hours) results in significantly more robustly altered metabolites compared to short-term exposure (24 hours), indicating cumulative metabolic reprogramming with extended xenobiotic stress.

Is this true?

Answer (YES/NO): YES